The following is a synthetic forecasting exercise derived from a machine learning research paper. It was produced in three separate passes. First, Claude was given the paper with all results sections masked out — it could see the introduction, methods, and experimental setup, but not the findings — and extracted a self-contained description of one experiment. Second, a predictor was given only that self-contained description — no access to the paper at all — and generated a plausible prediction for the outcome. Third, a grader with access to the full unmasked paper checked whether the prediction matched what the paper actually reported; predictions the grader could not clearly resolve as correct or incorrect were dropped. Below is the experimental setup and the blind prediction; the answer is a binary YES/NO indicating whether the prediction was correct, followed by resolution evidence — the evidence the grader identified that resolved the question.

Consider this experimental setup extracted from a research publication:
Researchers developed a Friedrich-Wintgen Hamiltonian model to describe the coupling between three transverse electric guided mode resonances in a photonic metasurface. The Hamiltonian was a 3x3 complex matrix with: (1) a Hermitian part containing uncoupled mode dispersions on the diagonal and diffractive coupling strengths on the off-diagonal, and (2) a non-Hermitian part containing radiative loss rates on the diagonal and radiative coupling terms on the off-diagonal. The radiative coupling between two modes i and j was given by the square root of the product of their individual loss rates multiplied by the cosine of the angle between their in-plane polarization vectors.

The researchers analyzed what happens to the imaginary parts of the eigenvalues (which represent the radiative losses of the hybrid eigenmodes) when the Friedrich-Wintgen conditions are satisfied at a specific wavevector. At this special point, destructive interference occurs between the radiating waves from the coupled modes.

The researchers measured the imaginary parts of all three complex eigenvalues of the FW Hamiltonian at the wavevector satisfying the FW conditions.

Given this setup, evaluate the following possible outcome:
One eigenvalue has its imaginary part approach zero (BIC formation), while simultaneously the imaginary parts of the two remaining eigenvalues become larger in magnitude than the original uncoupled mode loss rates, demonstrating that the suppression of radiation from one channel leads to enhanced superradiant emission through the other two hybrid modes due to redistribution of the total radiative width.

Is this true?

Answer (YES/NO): NO